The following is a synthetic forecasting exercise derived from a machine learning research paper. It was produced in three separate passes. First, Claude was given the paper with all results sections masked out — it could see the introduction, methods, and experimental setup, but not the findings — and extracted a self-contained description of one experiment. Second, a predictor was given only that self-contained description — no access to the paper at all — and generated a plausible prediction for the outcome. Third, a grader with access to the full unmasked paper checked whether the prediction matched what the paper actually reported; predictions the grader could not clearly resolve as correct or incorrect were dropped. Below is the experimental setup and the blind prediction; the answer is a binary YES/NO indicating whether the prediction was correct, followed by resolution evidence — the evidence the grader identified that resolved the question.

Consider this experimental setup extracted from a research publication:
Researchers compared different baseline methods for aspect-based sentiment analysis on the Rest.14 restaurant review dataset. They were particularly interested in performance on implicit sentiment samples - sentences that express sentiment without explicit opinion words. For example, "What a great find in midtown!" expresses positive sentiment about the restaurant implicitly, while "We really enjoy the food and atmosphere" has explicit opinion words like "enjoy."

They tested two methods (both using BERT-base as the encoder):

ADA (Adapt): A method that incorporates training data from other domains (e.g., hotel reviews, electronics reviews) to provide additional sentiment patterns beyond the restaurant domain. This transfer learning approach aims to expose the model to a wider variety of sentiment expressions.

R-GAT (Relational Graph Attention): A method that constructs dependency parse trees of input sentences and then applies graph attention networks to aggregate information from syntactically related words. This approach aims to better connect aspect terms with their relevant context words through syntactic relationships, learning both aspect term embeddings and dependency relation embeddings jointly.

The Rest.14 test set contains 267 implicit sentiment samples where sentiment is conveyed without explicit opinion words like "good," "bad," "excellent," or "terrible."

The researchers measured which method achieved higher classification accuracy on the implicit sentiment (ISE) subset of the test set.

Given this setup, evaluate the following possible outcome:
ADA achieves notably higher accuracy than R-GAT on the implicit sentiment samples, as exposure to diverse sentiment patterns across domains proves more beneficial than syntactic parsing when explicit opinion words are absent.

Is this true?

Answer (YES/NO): NO